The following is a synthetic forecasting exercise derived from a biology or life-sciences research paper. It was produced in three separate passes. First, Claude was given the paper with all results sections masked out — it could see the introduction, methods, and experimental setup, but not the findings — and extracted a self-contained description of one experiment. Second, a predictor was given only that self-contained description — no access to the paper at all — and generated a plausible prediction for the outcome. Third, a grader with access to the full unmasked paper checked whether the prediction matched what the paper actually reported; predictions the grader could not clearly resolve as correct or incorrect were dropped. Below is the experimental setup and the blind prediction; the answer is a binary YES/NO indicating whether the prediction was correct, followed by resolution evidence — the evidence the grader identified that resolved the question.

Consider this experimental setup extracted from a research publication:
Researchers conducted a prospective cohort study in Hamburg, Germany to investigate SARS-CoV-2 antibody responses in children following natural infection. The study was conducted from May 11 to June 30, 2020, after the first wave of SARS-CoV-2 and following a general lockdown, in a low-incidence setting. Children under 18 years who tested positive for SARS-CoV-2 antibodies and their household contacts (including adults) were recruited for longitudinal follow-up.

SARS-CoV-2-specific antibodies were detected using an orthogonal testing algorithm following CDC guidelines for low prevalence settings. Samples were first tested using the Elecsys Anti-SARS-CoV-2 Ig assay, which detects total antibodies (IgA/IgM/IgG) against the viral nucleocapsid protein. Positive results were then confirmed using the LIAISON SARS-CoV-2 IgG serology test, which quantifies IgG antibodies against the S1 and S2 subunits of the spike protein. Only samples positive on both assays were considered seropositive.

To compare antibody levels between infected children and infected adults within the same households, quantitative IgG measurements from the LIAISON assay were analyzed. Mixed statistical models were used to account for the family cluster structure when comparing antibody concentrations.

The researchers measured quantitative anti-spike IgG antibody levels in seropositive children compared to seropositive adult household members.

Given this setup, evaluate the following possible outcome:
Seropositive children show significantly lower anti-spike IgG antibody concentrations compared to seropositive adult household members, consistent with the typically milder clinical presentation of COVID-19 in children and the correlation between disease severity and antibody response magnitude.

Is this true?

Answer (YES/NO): NO